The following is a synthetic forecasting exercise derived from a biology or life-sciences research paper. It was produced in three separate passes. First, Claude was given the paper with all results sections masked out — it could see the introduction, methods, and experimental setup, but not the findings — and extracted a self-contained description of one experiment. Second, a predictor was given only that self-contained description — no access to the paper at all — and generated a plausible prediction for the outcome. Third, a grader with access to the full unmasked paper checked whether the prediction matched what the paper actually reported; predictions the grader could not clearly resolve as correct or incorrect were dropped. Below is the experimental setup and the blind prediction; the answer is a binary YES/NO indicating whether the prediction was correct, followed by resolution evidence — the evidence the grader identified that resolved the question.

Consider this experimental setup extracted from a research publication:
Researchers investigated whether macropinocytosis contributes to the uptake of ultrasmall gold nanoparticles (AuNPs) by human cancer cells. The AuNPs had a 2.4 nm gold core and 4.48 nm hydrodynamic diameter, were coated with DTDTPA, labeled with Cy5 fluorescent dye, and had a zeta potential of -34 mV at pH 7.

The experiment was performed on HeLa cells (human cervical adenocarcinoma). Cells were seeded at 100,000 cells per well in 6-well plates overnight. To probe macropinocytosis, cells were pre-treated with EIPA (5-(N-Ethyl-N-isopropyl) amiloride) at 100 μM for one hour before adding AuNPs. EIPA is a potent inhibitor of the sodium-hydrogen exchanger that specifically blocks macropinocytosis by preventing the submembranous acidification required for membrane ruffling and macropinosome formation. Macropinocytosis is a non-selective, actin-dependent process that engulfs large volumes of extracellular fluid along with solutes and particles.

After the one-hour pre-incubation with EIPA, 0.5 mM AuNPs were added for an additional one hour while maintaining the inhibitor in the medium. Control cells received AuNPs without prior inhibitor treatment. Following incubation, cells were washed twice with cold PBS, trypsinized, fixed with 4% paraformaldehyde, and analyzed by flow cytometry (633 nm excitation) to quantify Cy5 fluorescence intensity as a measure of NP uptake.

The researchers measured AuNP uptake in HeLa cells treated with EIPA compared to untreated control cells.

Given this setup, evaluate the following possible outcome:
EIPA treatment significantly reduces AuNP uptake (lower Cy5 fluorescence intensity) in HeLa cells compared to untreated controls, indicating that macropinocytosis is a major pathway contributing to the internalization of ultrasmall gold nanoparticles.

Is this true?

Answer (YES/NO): NO